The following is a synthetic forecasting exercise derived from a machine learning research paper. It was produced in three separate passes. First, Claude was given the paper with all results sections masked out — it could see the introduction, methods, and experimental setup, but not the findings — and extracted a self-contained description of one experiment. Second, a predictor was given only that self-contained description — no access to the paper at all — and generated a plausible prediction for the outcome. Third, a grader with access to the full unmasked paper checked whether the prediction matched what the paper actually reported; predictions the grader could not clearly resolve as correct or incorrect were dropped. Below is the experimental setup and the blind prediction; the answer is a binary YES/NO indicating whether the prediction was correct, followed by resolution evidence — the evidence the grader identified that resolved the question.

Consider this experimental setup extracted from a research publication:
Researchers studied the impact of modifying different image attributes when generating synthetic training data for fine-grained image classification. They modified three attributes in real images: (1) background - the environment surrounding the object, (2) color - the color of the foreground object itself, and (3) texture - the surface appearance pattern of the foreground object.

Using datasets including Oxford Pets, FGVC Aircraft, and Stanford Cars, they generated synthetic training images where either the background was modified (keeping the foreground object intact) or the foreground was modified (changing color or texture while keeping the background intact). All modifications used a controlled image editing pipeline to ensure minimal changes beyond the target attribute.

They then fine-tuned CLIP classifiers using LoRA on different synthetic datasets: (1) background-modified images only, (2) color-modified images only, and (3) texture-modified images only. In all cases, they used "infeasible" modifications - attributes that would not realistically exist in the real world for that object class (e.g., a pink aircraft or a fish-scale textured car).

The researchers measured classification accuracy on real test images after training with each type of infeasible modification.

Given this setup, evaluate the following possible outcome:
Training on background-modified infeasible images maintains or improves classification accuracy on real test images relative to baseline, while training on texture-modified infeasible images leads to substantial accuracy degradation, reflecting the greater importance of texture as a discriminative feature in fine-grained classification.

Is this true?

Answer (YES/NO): NO